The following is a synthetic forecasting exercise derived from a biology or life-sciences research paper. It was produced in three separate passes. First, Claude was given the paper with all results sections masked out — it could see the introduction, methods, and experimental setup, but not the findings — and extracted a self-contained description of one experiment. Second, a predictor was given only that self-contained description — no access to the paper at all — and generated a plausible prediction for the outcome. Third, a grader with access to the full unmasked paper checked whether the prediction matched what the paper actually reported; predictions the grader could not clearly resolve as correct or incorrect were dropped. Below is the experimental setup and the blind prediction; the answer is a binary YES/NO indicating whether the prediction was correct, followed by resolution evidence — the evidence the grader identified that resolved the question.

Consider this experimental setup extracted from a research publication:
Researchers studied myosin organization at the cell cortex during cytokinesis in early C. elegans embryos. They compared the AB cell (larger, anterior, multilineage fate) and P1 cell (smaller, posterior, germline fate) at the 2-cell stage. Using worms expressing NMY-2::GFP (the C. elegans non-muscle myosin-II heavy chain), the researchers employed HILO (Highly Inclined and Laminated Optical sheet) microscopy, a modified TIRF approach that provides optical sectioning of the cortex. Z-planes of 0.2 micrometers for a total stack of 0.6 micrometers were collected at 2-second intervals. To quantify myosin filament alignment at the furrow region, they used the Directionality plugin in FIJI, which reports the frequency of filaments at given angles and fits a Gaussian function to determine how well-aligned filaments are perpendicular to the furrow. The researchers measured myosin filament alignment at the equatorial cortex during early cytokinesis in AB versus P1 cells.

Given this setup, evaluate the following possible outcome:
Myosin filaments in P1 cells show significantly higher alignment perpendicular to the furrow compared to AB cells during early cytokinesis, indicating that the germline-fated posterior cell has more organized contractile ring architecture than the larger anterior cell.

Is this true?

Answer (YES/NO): NO